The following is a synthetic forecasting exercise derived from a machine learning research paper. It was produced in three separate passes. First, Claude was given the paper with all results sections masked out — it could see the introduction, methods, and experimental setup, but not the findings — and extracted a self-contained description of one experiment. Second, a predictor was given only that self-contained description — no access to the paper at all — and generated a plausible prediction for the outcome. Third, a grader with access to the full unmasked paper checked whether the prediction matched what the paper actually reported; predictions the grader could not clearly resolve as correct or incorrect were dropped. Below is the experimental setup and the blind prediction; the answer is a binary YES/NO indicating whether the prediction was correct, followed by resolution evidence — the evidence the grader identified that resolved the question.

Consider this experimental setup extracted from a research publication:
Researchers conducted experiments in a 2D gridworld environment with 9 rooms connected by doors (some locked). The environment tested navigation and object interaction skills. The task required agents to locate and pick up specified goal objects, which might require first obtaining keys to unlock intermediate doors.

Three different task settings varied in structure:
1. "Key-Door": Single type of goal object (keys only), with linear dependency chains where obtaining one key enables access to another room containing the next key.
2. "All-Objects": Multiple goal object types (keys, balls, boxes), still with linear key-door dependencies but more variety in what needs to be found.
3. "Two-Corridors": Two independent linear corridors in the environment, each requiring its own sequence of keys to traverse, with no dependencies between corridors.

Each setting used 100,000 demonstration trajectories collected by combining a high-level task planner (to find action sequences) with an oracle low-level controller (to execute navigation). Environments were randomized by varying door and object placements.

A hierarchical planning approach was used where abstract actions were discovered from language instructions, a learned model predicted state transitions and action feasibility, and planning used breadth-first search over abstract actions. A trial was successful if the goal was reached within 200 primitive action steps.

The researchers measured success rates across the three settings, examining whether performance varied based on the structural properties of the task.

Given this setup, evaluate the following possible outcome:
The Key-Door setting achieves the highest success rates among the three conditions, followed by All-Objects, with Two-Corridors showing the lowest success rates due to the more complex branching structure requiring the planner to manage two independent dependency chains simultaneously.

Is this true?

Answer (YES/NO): NO